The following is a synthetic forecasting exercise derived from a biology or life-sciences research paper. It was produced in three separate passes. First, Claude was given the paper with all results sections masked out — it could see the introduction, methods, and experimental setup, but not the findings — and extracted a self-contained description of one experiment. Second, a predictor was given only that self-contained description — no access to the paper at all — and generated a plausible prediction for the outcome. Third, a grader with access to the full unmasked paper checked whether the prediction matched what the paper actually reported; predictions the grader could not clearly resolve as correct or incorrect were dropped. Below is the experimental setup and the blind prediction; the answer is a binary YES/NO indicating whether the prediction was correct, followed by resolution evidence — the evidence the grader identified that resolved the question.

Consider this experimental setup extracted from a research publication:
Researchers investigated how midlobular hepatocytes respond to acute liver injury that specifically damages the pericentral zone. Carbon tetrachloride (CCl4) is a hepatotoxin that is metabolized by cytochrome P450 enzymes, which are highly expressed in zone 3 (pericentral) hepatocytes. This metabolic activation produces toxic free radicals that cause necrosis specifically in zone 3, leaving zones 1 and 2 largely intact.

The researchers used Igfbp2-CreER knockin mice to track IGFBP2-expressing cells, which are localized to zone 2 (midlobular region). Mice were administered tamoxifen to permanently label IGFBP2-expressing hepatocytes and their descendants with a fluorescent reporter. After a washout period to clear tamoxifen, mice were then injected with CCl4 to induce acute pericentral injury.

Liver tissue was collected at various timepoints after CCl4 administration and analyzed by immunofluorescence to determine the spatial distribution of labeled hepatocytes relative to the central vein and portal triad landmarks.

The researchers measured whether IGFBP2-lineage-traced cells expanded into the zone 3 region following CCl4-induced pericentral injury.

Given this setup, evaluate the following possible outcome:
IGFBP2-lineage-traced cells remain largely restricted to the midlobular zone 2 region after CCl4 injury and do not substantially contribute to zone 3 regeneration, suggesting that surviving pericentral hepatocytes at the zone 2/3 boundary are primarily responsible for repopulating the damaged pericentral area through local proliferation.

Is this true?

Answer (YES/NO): NO